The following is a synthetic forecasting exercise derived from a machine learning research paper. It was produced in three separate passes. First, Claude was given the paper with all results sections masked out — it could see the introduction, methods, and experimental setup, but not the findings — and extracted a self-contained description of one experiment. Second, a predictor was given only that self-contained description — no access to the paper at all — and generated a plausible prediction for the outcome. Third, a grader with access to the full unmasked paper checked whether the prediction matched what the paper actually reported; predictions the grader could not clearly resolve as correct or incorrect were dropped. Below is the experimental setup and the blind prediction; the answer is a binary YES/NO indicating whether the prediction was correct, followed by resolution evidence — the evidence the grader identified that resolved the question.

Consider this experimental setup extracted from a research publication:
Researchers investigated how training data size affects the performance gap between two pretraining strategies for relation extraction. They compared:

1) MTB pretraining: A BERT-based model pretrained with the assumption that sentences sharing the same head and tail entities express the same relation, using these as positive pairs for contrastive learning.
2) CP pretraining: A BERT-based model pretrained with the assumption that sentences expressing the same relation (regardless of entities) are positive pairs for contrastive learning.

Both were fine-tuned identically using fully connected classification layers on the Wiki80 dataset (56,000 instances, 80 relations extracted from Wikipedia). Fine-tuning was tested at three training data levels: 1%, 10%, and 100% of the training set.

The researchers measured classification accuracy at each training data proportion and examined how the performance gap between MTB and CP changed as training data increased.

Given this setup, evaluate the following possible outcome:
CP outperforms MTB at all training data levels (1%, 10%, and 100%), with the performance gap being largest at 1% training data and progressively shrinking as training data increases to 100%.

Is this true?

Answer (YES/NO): YES